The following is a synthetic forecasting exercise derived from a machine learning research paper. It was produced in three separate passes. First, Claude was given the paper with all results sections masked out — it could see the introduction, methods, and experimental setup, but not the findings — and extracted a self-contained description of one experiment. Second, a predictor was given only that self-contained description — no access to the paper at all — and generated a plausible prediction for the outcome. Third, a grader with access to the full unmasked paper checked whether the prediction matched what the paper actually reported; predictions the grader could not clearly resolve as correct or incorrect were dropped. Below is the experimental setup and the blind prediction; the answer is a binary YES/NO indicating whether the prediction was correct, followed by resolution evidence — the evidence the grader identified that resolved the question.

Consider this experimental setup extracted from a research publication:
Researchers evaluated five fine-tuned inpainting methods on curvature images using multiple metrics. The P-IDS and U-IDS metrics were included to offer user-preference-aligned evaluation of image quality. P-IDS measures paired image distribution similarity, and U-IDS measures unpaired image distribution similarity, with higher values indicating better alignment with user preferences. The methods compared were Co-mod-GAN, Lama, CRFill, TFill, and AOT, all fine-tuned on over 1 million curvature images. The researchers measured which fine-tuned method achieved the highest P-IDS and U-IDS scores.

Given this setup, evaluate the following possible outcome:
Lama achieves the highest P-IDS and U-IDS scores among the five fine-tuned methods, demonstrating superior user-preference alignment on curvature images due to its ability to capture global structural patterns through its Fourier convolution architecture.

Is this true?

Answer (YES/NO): NO